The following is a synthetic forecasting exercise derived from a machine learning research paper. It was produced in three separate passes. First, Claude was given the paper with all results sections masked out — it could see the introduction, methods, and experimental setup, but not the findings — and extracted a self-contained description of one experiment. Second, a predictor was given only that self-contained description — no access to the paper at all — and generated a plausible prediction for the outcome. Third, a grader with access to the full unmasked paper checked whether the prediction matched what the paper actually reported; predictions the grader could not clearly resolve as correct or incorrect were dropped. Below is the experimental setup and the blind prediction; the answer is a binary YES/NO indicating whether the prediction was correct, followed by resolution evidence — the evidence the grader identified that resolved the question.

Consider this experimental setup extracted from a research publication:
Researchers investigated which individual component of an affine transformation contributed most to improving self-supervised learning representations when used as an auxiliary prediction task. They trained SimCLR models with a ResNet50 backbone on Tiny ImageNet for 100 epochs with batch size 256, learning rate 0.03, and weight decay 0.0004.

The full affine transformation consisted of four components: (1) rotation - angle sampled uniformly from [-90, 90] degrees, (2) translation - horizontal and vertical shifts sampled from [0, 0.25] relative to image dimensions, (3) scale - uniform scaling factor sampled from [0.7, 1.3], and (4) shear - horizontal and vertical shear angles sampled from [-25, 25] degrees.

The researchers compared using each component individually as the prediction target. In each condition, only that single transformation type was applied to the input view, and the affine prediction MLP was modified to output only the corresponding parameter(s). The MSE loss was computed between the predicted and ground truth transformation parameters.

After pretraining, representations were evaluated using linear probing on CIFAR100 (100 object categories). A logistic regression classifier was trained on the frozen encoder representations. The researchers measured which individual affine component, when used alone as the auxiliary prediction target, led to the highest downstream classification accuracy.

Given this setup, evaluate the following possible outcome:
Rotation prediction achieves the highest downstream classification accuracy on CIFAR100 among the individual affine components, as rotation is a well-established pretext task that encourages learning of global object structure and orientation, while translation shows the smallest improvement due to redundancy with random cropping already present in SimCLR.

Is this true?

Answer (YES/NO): NO